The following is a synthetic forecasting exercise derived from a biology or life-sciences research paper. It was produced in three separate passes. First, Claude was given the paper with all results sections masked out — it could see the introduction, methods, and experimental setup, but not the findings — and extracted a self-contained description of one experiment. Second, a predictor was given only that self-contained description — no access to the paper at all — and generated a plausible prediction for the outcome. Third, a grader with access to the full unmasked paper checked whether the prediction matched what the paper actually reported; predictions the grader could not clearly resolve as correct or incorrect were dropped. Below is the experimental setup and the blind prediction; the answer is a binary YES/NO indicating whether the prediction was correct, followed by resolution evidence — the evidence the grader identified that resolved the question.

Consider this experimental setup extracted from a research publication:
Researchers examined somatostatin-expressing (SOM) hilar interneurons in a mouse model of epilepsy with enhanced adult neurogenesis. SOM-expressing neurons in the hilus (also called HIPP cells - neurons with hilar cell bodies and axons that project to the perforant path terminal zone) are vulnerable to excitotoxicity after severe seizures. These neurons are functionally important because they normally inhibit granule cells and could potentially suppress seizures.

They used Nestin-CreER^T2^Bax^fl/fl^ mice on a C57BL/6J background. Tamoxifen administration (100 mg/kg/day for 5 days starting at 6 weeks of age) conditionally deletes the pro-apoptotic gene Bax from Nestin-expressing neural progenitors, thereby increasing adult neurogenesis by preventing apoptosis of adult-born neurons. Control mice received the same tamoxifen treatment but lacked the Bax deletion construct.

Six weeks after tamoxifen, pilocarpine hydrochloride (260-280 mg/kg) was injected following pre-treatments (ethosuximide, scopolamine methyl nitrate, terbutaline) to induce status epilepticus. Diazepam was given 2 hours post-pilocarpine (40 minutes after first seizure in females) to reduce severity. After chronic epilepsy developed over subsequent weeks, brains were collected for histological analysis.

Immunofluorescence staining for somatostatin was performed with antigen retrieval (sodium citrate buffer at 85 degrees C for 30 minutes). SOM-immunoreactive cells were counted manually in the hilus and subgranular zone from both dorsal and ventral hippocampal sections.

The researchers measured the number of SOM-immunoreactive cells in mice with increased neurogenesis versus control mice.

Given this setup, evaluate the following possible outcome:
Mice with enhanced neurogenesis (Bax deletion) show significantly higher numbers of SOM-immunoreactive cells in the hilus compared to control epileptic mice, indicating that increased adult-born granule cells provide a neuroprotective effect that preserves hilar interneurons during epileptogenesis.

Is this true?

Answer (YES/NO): YES